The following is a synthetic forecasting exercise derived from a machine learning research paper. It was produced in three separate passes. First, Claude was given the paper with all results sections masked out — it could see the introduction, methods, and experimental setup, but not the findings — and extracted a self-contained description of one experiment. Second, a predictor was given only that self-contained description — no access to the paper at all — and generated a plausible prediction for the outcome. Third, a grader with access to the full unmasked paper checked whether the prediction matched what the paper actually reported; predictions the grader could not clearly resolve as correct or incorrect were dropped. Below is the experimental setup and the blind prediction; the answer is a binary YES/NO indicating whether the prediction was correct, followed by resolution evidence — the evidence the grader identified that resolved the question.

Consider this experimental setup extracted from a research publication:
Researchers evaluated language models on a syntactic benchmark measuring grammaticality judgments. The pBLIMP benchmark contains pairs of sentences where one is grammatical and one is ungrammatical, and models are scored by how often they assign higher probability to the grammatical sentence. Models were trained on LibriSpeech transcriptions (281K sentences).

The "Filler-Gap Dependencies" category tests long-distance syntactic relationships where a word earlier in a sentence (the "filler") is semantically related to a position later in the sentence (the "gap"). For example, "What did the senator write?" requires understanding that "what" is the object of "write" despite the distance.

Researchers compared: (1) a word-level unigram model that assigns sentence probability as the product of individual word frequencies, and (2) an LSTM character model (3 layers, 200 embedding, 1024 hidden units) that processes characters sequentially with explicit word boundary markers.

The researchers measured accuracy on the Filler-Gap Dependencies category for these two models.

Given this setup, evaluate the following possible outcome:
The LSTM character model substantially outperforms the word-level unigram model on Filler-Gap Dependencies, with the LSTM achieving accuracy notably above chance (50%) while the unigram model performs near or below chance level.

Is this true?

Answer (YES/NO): NO